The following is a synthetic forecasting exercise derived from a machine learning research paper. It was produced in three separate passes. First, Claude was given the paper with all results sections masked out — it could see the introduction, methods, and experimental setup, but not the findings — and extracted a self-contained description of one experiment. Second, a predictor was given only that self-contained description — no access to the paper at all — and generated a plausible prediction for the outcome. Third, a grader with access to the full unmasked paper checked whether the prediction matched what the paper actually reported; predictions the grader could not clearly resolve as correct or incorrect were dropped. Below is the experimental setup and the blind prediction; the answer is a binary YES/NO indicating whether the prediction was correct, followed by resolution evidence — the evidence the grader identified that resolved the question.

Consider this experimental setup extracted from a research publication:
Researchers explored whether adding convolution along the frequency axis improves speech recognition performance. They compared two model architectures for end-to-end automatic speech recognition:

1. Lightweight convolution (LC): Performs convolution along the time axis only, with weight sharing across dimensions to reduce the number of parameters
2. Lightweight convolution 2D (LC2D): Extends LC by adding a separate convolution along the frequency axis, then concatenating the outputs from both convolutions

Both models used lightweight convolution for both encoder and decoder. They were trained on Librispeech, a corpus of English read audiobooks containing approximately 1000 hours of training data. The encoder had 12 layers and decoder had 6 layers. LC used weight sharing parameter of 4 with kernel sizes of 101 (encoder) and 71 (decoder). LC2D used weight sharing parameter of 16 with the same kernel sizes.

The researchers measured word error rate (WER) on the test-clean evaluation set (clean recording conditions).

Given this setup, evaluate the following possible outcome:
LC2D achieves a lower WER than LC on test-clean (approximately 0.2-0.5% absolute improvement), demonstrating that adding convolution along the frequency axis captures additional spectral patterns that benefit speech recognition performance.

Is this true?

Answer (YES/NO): NO